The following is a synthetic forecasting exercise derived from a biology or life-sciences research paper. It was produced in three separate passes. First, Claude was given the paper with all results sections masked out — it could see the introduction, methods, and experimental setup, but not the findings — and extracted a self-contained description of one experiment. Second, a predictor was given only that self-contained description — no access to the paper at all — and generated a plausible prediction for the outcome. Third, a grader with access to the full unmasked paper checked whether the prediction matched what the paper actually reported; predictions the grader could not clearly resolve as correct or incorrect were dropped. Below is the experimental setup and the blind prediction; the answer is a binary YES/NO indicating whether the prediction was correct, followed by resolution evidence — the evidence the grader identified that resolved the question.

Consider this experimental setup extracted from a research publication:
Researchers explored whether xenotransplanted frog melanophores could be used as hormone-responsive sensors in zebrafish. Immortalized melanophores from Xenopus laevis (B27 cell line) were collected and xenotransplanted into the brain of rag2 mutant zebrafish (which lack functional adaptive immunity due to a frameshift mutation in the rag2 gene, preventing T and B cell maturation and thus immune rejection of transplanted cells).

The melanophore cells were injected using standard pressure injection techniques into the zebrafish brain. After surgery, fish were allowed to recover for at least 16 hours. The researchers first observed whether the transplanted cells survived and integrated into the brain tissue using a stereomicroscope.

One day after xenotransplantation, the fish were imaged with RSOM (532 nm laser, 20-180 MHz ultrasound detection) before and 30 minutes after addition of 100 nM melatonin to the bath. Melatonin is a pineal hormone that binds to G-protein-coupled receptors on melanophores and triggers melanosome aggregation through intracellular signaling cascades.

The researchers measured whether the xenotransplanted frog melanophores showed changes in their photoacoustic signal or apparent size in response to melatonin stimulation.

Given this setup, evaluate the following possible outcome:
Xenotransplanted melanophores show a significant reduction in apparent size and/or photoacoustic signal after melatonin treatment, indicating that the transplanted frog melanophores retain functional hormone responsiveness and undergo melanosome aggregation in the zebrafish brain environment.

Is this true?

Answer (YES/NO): YES